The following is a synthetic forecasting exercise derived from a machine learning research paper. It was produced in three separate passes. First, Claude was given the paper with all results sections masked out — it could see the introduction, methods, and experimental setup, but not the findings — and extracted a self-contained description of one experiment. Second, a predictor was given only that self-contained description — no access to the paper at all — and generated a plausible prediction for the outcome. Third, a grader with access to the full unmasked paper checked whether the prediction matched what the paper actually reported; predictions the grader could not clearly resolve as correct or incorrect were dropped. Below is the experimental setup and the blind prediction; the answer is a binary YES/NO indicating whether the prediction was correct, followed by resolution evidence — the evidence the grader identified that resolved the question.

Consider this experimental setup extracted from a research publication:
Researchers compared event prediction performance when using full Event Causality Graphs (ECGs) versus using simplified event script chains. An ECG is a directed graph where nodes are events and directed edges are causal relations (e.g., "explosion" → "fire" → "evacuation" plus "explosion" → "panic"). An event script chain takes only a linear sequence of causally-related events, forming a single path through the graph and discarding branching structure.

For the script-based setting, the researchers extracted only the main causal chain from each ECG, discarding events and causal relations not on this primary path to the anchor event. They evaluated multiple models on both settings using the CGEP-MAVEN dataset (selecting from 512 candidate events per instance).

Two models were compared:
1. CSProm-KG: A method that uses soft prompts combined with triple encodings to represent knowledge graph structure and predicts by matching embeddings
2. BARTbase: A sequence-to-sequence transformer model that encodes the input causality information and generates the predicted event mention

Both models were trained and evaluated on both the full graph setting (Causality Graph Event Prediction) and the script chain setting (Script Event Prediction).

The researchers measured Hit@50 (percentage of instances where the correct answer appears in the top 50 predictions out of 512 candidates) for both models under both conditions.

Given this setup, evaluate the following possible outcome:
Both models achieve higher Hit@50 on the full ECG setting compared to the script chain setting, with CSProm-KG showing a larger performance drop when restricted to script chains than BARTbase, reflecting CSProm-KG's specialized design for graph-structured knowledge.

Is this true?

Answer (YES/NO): YES